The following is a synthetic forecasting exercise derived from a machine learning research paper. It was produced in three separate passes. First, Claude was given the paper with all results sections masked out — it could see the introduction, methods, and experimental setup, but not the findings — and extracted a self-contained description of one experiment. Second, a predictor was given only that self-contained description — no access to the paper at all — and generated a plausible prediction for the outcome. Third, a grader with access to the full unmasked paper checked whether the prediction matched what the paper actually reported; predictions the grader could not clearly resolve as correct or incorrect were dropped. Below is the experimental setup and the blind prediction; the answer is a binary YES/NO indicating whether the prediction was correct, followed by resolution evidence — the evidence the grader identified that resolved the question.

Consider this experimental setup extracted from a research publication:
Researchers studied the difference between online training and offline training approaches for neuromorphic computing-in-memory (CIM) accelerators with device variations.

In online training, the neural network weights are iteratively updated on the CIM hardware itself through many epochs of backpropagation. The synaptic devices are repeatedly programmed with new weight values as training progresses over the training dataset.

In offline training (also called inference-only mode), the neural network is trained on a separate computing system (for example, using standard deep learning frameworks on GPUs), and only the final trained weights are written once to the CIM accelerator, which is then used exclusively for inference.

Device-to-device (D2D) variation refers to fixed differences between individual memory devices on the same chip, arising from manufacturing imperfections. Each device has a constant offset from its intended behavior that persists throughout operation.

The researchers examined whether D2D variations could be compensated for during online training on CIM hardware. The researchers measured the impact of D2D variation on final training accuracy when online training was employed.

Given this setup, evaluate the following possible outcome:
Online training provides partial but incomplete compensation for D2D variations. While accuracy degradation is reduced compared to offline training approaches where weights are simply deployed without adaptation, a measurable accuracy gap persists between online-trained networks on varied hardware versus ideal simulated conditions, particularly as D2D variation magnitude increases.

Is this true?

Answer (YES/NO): NO